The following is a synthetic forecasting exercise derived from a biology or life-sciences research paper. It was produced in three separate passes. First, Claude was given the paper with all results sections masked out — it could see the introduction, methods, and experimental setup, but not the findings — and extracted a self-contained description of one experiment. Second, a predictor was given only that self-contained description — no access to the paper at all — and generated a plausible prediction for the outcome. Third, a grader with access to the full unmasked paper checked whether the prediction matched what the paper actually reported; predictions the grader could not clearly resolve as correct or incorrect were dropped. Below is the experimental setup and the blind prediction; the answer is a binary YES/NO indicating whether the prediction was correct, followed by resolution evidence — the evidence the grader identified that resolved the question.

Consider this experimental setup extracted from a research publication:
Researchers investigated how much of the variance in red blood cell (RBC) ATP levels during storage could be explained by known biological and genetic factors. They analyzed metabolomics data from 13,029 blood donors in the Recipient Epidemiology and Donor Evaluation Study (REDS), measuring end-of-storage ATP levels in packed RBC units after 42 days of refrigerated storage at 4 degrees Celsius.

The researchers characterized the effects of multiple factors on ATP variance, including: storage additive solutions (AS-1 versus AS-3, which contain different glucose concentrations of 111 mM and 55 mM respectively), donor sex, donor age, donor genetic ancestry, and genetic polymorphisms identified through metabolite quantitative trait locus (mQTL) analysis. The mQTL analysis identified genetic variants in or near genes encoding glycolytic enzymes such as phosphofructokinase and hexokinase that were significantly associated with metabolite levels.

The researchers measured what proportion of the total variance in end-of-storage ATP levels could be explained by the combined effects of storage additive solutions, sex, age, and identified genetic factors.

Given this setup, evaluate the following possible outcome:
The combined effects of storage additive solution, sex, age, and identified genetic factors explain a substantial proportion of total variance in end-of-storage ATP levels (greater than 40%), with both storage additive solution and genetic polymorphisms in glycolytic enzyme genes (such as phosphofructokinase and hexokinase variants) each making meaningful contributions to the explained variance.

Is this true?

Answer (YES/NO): NO